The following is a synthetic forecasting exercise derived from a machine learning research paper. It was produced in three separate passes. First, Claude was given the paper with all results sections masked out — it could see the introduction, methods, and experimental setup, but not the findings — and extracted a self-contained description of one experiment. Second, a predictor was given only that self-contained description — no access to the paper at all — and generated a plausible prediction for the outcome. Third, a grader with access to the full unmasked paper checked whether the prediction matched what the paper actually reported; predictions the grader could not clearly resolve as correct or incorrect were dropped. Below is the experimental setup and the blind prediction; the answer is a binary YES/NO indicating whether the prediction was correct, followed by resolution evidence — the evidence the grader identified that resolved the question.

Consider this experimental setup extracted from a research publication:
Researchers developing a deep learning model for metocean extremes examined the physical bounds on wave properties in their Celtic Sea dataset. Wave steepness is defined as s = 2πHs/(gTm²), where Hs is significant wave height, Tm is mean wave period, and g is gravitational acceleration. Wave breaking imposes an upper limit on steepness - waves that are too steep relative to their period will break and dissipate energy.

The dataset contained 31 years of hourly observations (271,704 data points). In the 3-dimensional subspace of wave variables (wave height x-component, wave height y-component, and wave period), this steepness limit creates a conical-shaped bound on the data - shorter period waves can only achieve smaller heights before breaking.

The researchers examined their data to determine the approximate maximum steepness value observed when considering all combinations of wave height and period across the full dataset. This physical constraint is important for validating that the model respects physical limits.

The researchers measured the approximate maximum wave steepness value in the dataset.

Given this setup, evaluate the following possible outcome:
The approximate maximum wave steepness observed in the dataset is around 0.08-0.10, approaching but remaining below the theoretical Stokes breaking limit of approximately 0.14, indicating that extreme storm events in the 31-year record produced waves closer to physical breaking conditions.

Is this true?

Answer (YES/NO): YES